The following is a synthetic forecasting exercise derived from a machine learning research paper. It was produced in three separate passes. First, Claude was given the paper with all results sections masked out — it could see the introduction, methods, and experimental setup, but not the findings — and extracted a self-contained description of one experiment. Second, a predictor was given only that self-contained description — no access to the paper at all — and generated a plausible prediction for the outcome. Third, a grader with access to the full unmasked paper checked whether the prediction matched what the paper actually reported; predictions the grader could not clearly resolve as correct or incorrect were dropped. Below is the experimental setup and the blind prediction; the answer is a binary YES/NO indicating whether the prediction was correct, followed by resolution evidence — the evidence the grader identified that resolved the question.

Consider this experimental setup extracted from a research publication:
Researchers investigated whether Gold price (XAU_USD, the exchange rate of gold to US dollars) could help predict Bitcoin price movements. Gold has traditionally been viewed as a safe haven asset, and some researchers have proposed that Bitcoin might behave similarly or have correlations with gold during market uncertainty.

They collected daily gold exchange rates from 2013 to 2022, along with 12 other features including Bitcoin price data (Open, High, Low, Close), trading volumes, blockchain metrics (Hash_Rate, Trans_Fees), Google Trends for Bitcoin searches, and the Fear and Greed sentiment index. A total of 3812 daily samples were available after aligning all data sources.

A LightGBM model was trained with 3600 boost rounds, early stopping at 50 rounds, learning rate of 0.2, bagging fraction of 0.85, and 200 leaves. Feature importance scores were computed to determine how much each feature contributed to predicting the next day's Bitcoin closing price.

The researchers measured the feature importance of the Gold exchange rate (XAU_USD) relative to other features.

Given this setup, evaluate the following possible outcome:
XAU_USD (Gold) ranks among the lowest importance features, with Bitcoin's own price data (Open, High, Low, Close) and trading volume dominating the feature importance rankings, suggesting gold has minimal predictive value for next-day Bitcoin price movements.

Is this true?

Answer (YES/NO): NO